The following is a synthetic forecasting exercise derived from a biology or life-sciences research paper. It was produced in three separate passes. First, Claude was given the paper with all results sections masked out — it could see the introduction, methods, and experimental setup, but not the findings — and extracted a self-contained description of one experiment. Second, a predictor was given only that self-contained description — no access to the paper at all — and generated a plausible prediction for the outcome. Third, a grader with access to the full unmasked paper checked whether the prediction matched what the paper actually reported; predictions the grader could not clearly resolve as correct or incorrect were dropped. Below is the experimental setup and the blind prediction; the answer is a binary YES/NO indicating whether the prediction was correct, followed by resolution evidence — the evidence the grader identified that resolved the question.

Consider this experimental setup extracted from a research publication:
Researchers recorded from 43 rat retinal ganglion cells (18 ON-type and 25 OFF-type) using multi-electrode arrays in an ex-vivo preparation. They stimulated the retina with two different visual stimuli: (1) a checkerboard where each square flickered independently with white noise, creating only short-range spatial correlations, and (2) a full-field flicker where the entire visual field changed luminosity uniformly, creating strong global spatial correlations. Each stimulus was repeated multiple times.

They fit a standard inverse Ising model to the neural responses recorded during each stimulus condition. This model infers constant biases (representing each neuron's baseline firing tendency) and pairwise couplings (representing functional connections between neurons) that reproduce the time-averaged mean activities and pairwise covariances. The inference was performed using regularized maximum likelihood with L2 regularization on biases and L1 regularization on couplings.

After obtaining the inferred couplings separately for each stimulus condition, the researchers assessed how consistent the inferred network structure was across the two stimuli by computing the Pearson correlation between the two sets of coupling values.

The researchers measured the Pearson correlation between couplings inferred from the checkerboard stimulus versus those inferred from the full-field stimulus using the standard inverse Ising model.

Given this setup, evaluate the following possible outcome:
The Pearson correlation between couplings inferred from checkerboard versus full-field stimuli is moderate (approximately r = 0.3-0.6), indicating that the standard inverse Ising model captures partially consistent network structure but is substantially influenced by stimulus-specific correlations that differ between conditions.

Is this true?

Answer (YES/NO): NO